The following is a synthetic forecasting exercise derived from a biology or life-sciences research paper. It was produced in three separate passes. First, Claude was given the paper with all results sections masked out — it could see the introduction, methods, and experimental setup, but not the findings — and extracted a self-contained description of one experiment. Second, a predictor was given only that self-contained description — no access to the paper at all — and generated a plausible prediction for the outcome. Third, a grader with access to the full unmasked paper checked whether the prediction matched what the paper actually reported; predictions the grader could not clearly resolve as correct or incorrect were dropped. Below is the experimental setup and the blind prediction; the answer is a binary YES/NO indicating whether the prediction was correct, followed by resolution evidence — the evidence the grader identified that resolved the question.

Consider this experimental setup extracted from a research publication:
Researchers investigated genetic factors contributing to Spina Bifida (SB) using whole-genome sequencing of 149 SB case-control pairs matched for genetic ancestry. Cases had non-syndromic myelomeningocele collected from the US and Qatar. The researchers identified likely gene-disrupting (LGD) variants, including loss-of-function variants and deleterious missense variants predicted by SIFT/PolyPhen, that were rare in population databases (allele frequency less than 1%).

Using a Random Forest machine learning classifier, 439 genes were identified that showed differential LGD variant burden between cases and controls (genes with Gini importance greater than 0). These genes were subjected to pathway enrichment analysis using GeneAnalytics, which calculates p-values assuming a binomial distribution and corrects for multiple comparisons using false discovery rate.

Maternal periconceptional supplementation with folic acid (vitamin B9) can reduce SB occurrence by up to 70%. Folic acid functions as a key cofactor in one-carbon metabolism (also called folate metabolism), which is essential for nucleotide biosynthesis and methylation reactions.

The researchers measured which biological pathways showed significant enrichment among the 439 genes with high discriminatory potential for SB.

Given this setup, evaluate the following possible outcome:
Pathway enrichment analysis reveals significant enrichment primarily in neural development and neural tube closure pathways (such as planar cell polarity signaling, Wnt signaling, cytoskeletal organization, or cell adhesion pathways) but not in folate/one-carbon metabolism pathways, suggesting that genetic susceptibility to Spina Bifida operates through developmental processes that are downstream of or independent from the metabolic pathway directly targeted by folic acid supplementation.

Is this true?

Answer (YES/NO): NO